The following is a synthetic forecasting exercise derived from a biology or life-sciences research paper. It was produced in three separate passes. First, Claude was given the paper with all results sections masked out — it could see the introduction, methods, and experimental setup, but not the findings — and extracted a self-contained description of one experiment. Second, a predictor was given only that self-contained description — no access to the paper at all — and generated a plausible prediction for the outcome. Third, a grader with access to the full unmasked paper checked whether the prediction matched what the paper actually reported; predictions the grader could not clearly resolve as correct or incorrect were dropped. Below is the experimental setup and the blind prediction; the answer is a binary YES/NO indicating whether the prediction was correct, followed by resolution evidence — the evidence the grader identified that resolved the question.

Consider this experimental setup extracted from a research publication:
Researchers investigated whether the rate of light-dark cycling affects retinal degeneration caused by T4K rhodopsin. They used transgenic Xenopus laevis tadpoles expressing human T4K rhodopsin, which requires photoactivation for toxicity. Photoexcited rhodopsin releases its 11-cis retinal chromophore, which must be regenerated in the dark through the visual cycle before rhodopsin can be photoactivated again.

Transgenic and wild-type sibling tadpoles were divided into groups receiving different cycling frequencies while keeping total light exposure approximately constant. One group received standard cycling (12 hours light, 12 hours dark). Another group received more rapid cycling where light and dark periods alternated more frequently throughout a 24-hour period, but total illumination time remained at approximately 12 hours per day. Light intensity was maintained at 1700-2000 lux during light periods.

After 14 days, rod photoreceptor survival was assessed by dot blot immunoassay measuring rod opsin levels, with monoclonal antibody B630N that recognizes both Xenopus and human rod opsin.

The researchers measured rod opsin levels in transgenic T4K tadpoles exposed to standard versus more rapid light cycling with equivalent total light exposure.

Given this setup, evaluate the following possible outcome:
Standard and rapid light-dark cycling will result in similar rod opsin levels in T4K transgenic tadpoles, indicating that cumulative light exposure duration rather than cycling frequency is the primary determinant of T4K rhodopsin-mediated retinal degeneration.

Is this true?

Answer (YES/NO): NO